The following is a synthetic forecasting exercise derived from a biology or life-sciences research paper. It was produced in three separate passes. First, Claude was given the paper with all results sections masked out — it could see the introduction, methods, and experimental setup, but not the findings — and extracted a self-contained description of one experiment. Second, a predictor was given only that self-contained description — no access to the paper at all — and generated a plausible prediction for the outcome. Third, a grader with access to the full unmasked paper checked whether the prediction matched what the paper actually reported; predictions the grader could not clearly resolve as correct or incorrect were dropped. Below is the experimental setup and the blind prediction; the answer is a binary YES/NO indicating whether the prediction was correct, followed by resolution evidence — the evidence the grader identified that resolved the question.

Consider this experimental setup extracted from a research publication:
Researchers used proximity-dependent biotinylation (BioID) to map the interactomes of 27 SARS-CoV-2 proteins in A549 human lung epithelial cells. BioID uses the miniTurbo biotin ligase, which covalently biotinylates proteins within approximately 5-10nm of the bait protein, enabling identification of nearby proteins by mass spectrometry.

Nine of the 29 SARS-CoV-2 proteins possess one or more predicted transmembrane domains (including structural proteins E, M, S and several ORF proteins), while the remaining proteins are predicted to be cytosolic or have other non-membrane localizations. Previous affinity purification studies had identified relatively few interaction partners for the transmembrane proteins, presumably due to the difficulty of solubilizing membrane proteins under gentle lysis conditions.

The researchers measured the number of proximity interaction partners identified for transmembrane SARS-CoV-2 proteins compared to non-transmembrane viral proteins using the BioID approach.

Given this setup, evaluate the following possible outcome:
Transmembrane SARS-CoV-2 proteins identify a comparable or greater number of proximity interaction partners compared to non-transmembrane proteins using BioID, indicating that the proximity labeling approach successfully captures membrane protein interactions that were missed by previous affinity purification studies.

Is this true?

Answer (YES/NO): YES